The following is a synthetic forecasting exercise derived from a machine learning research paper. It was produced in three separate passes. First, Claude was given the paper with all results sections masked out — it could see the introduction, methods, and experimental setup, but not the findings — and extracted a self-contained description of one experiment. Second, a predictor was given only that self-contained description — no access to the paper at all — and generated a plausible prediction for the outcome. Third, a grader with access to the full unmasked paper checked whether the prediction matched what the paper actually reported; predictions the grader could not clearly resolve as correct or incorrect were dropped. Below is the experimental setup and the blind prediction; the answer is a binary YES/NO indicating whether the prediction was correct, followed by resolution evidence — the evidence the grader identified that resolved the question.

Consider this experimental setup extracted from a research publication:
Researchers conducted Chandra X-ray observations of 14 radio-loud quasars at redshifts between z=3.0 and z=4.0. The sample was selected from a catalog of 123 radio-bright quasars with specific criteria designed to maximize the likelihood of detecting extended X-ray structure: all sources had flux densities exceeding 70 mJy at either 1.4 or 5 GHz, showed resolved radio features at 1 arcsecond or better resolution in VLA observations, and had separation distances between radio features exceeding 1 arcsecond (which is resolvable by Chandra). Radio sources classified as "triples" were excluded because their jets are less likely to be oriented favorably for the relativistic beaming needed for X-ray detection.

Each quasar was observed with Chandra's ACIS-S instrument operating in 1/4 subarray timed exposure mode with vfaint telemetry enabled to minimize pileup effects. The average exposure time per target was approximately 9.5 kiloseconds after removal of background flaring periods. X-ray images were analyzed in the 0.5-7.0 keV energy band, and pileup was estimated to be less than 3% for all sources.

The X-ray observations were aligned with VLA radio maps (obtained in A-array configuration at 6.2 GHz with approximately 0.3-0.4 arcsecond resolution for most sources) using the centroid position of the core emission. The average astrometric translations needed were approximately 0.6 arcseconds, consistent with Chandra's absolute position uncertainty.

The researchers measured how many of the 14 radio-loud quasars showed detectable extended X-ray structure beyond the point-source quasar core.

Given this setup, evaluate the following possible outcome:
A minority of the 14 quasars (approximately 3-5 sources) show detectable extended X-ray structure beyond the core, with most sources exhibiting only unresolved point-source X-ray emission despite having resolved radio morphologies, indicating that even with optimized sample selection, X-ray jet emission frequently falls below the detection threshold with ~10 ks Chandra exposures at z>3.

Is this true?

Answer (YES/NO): YES